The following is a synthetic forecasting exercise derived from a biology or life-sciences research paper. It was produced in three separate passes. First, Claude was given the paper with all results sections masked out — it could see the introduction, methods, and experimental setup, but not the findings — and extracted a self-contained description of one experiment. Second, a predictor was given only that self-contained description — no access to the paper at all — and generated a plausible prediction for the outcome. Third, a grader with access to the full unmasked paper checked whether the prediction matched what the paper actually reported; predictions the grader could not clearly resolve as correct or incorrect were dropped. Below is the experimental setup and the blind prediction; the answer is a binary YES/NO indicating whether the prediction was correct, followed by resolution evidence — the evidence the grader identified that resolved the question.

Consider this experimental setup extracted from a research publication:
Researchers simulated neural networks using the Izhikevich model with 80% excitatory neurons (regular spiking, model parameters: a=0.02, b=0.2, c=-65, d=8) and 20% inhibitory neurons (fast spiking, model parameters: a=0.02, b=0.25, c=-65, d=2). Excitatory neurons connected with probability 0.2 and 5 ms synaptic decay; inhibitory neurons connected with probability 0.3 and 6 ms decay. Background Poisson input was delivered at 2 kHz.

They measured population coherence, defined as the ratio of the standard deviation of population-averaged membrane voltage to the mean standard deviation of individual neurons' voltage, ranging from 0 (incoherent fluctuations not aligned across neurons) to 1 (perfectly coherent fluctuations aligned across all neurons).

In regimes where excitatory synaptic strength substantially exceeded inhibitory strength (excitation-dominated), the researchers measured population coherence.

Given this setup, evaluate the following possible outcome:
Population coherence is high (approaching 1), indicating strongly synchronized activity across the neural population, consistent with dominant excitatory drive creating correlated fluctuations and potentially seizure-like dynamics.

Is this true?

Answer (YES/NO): NO